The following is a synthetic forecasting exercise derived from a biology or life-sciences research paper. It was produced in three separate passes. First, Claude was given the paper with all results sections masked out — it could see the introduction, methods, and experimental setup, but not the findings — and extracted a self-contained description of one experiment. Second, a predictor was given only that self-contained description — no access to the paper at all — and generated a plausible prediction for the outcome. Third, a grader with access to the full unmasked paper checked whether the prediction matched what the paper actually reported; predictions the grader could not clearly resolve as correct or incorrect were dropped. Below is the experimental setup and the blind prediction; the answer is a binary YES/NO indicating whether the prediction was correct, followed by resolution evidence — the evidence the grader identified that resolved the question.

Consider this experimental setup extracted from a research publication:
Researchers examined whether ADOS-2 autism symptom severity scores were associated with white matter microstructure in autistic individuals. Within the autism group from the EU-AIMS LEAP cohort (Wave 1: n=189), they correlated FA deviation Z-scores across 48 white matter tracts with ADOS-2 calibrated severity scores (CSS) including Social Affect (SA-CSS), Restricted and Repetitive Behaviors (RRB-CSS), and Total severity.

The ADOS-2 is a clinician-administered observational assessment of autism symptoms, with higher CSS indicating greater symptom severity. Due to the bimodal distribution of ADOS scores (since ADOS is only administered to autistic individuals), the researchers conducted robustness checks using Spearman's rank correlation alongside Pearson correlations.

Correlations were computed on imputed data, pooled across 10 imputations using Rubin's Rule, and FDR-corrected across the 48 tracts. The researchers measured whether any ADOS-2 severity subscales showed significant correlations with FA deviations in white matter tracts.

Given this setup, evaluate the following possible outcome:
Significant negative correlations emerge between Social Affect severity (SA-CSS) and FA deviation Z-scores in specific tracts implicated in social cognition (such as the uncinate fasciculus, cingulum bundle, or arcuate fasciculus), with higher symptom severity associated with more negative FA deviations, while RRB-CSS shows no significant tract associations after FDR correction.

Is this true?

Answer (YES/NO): NO